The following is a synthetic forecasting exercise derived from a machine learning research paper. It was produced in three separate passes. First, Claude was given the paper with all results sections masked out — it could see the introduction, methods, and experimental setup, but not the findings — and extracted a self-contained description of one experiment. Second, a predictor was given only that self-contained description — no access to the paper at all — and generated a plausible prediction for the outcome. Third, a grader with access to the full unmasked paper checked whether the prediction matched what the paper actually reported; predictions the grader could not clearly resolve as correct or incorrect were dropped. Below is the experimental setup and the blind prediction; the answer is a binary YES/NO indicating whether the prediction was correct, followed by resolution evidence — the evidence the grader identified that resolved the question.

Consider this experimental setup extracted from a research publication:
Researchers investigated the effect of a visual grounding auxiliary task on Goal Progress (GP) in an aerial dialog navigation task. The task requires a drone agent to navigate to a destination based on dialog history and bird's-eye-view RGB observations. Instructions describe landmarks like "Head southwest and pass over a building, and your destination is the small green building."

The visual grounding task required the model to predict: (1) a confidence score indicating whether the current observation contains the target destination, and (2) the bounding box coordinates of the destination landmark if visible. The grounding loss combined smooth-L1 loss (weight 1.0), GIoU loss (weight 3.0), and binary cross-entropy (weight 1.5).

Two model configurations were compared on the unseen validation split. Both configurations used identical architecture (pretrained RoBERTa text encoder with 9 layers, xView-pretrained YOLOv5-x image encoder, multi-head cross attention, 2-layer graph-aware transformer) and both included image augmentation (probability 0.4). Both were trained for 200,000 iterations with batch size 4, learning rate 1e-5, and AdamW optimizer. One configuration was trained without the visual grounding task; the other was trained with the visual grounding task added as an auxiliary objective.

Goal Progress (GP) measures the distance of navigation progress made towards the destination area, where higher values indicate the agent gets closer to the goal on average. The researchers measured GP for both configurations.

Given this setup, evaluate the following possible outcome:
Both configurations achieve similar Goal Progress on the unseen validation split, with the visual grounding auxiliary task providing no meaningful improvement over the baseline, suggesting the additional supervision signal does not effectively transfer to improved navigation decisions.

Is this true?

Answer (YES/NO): NO